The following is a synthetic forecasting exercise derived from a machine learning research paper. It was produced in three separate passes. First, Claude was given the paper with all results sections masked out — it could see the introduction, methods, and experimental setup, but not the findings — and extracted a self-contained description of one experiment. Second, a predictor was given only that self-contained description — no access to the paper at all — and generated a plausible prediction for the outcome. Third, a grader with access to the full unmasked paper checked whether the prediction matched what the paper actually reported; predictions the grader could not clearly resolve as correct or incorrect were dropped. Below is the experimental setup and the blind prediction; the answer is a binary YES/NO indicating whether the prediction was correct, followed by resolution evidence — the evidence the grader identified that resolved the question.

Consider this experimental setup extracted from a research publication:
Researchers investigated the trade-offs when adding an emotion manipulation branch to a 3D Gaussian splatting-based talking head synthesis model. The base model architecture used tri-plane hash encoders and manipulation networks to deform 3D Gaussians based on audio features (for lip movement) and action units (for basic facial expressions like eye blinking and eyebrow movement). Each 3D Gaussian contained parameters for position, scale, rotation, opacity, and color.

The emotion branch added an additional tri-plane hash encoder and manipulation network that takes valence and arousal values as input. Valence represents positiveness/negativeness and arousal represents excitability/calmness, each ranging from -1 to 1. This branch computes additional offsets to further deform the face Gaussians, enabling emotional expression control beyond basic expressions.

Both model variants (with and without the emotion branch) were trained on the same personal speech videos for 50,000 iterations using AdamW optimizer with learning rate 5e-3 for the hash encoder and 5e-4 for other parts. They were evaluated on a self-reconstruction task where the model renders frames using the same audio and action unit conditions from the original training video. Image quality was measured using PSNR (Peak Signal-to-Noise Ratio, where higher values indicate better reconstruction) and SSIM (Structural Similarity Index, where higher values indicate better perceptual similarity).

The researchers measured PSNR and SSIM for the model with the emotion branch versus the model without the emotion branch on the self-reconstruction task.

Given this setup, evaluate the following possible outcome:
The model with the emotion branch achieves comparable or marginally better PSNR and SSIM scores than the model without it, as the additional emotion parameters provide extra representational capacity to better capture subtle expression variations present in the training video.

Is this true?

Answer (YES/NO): NO